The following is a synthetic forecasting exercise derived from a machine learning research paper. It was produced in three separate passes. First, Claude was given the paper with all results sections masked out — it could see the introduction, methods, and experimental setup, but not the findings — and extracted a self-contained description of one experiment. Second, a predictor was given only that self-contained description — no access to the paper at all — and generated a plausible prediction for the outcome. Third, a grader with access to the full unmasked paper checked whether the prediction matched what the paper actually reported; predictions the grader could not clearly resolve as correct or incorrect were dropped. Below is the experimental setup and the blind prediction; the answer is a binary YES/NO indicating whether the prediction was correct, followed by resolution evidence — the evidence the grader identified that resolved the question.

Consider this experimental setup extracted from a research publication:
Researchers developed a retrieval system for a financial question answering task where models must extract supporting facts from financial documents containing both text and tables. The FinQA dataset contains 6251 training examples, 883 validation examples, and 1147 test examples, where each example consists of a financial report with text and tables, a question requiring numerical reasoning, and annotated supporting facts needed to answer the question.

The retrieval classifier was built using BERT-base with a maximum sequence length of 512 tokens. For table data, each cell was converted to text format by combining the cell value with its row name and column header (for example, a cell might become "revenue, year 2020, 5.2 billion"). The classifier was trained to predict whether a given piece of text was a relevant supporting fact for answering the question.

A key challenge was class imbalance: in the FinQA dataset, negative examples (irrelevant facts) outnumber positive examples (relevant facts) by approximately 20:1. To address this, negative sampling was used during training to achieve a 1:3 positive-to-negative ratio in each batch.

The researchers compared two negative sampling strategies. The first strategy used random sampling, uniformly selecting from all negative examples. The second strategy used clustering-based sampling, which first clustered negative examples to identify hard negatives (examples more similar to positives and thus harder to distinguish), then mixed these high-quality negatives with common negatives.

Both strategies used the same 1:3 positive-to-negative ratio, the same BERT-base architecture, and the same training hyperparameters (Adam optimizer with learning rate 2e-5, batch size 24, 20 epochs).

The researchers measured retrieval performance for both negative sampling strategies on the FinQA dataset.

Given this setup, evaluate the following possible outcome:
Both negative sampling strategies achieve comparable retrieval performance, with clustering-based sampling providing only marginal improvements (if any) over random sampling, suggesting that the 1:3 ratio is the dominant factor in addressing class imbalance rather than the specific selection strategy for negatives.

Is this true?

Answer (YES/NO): NO